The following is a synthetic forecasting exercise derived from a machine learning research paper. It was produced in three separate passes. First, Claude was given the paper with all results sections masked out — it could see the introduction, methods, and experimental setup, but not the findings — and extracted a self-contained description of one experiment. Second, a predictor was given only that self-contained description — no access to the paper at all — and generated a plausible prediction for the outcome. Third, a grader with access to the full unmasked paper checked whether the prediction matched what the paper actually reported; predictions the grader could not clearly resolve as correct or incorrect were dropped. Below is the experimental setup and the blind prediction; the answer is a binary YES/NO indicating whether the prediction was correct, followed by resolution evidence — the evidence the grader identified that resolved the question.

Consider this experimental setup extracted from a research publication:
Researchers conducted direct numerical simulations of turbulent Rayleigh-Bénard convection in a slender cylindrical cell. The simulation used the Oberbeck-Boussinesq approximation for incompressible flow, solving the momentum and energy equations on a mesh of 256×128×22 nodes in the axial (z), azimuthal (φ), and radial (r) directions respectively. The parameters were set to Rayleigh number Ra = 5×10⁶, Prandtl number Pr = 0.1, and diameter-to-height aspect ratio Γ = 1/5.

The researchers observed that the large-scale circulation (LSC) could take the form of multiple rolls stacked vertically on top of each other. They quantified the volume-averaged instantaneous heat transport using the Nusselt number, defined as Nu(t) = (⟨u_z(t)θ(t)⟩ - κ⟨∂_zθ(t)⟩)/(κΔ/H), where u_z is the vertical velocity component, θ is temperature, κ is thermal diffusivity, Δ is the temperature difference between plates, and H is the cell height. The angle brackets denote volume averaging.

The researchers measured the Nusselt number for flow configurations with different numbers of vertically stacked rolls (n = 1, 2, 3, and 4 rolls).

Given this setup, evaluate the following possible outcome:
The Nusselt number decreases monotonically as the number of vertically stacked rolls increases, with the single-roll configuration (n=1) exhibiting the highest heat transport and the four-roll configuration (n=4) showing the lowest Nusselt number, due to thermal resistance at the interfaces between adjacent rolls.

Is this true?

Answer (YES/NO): YES